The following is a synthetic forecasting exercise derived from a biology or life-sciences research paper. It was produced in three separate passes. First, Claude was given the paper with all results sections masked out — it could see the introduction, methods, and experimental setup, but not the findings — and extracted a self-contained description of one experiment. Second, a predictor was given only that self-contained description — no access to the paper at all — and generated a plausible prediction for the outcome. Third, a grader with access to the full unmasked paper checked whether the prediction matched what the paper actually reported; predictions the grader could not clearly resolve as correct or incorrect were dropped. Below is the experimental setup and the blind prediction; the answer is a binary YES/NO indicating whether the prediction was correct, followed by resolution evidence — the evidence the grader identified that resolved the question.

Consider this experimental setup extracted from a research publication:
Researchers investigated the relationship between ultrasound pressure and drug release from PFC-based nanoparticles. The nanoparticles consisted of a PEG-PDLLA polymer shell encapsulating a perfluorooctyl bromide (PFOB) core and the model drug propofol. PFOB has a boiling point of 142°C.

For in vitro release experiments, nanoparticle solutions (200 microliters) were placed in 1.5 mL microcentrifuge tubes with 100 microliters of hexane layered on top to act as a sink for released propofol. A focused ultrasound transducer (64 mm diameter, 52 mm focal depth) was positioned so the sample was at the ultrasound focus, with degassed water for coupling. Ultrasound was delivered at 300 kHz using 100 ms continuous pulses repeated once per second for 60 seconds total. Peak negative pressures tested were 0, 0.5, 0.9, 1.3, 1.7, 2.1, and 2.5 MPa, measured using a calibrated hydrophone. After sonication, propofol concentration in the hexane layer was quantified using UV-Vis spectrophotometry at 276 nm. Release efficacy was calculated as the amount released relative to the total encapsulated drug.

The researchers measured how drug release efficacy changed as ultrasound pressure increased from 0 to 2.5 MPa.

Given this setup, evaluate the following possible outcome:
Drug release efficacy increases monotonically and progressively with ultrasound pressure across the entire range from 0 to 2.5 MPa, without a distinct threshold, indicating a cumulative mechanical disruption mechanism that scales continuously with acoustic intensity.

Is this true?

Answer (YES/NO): NO